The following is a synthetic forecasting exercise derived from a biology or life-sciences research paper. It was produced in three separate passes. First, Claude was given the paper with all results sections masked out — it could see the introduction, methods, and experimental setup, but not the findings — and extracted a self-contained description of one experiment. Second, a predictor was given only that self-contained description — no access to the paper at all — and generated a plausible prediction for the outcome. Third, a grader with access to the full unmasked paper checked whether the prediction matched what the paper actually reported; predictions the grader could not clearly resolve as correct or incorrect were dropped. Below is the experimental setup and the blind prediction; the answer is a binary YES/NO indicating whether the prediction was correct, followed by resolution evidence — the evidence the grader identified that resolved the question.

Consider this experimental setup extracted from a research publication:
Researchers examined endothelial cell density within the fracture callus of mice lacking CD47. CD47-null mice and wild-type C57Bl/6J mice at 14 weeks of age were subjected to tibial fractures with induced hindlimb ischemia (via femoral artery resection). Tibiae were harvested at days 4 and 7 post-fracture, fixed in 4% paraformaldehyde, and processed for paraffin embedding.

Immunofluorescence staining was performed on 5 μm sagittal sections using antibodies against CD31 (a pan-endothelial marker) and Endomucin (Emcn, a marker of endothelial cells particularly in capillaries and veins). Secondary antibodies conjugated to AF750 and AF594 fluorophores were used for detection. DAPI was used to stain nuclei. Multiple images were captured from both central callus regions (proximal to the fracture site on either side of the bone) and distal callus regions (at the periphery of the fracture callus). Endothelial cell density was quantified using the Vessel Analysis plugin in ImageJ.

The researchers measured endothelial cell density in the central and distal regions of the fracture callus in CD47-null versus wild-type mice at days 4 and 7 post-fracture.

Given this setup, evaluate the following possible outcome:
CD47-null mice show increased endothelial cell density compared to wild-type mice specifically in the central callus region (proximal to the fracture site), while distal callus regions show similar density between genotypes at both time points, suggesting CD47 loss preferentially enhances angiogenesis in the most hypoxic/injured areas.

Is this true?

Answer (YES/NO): NO